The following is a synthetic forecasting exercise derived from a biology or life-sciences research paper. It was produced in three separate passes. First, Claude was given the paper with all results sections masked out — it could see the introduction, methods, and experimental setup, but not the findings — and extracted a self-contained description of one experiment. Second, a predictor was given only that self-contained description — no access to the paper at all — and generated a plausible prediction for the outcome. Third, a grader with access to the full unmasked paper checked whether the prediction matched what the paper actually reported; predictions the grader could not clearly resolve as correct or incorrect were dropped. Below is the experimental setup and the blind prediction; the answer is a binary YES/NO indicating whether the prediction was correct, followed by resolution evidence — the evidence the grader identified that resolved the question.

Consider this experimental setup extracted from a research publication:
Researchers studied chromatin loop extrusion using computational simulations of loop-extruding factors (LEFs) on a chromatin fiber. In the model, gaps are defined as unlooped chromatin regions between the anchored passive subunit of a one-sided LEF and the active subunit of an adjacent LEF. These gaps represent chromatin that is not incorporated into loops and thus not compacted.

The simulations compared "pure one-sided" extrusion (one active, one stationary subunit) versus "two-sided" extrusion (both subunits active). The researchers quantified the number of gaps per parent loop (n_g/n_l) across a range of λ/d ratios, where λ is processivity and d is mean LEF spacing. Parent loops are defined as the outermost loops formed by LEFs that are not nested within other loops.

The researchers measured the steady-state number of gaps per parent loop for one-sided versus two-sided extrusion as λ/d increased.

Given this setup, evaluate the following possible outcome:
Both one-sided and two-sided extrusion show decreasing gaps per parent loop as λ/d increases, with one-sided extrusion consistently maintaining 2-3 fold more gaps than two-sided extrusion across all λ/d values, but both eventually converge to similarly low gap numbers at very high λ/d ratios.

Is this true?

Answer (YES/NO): NO